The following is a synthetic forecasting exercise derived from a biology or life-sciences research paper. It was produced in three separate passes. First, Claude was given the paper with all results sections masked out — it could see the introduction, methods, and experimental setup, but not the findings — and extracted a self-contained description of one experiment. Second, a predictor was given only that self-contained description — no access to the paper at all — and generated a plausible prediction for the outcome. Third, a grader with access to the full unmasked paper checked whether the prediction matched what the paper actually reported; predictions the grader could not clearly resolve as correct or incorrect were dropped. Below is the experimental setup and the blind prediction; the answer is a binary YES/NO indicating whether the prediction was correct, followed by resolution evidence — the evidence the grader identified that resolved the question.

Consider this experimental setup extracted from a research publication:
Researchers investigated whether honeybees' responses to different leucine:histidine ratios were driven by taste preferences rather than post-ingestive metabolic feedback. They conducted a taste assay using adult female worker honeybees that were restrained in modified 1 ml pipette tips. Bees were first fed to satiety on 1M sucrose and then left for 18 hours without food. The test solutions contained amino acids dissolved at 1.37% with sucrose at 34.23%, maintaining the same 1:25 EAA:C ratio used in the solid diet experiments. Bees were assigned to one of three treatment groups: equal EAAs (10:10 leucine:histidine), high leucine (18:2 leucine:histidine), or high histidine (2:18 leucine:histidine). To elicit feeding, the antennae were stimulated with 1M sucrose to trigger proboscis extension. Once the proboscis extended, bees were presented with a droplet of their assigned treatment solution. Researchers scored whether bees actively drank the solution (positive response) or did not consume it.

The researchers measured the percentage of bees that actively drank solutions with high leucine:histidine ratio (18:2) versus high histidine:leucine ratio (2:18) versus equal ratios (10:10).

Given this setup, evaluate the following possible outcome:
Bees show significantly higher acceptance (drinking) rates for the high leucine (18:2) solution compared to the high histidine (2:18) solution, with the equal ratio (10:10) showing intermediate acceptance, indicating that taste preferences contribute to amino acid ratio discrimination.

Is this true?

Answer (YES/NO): NO